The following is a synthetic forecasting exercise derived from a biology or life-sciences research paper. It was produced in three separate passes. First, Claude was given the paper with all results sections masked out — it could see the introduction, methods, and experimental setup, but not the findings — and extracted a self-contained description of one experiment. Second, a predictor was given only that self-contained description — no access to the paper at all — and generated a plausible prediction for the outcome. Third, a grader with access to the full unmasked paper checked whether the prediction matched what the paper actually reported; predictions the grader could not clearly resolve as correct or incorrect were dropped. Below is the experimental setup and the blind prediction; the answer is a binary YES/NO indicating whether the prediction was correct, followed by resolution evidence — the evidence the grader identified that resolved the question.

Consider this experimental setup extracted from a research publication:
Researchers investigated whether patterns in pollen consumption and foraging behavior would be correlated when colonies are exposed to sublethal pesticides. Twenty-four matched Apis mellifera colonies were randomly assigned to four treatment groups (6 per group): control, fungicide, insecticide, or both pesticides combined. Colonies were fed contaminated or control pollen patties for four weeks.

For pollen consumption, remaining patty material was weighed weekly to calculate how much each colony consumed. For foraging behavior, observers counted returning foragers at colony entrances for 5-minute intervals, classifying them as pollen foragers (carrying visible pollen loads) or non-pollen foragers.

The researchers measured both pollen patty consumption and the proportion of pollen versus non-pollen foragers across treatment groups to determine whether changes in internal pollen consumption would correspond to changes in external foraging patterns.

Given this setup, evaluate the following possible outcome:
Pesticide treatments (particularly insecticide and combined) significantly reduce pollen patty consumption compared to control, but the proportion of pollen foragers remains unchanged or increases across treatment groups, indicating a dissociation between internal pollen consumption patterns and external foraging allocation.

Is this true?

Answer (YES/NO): NO